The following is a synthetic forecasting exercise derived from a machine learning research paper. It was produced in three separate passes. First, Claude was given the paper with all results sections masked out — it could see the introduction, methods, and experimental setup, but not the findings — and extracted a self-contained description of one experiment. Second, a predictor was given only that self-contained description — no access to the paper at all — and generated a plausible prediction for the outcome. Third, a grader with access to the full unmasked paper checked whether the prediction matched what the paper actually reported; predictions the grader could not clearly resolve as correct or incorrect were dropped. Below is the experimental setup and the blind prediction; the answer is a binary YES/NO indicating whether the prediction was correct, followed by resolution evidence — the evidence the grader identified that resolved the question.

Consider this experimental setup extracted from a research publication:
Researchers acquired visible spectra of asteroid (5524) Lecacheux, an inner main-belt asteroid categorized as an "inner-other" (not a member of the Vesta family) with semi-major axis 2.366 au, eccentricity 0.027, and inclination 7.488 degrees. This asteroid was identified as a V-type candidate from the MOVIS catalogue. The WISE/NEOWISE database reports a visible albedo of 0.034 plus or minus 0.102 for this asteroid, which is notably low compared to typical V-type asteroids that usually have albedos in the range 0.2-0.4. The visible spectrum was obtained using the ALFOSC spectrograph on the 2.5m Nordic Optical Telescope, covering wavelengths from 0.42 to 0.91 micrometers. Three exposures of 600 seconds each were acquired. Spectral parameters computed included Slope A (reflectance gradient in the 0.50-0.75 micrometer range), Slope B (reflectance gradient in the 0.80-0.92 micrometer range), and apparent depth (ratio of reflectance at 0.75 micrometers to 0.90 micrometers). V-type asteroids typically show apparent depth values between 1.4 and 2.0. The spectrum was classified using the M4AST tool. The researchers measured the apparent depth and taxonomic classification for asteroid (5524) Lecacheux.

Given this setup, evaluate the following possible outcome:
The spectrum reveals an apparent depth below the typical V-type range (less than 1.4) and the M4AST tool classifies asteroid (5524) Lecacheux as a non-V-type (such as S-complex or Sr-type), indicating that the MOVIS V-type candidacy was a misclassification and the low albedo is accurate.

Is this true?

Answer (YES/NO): NO